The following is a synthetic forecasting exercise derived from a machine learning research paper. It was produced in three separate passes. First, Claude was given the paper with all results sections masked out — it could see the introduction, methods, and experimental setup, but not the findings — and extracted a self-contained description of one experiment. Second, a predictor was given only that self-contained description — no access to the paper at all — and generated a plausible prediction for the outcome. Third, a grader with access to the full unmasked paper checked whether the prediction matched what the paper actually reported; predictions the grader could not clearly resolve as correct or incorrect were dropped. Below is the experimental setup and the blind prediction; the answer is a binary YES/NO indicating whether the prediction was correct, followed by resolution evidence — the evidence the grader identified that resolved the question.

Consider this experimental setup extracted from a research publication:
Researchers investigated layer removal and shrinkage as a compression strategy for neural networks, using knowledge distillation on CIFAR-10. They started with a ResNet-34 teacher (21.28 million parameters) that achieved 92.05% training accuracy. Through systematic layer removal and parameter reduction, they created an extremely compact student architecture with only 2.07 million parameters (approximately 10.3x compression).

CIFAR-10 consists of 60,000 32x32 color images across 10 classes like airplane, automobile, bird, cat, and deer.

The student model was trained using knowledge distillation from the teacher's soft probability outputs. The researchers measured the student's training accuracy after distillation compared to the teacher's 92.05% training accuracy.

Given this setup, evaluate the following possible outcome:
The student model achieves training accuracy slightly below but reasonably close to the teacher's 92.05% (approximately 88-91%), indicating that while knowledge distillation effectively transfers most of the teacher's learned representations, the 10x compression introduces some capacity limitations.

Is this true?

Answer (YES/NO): NO